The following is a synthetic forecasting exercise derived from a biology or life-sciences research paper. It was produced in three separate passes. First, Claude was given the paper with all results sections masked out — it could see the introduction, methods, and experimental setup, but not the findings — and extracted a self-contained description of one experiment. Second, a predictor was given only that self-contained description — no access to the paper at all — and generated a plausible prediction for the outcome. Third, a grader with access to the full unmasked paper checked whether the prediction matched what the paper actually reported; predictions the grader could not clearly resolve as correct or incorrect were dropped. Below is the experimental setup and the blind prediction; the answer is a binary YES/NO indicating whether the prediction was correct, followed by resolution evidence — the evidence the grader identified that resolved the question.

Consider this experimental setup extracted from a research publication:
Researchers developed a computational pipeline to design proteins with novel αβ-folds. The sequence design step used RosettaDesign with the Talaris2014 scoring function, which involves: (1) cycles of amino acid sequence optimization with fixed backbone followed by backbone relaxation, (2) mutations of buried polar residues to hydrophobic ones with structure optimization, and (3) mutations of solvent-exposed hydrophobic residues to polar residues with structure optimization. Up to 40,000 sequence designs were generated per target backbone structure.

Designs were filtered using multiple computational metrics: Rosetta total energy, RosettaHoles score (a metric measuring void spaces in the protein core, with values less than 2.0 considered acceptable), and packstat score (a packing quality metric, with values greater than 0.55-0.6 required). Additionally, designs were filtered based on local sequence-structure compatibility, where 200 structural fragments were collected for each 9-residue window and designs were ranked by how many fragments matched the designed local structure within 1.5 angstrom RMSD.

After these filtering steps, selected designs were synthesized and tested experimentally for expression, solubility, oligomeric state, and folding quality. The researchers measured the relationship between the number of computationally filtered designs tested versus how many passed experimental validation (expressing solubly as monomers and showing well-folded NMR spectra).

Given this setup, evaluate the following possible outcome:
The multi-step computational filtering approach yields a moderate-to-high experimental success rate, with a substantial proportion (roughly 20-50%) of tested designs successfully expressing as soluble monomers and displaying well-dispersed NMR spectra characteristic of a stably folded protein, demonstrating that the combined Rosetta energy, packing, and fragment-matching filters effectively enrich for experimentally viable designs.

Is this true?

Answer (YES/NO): YES